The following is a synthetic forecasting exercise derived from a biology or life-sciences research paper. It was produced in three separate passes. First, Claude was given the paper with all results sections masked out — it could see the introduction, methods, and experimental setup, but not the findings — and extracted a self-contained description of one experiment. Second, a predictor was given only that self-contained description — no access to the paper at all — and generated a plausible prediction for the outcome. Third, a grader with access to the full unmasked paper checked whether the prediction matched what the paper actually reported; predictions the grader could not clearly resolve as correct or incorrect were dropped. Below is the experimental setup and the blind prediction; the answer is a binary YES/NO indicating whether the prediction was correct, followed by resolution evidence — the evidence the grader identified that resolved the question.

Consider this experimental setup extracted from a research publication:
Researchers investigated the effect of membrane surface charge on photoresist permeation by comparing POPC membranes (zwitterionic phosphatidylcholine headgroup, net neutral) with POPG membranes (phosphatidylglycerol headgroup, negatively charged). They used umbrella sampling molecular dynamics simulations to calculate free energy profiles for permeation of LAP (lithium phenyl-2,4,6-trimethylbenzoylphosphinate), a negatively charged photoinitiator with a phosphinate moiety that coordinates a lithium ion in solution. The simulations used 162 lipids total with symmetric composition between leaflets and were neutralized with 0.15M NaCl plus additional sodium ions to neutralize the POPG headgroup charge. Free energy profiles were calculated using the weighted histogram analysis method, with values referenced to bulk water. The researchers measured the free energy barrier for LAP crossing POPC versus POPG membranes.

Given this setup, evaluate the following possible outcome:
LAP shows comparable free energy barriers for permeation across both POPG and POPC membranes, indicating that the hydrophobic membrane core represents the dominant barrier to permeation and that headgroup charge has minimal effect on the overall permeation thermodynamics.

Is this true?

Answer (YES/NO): NO